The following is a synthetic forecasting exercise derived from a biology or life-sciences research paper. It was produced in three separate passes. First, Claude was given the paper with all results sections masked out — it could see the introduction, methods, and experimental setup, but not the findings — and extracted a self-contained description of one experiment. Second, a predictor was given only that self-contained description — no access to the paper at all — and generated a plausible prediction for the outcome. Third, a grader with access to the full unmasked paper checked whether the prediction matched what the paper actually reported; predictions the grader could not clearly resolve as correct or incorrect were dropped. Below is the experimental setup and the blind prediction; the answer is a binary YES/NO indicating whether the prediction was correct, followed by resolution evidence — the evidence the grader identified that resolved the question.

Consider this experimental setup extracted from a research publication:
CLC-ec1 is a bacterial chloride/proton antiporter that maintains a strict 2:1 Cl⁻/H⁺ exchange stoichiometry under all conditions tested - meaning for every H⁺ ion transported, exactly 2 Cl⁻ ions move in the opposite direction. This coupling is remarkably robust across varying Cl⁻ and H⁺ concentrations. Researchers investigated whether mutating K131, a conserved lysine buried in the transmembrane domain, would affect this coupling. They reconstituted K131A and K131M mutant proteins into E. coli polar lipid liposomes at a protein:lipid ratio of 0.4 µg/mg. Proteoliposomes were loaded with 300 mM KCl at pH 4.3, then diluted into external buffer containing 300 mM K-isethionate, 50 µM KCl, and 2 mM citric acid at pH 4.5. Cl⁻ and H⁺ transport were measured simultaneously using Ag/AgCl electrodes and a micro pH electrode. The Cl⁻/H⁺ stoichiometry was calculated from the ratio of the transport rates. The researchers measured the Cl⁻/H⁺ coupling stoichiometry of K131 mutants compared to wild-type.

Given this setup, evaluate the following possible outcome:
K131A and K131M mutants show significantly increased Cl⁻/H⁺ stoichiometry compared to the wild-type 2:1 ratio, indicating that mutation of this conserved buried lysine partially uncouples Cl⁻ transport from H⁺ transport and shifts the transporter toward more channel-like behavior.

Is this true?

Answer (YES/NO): NO